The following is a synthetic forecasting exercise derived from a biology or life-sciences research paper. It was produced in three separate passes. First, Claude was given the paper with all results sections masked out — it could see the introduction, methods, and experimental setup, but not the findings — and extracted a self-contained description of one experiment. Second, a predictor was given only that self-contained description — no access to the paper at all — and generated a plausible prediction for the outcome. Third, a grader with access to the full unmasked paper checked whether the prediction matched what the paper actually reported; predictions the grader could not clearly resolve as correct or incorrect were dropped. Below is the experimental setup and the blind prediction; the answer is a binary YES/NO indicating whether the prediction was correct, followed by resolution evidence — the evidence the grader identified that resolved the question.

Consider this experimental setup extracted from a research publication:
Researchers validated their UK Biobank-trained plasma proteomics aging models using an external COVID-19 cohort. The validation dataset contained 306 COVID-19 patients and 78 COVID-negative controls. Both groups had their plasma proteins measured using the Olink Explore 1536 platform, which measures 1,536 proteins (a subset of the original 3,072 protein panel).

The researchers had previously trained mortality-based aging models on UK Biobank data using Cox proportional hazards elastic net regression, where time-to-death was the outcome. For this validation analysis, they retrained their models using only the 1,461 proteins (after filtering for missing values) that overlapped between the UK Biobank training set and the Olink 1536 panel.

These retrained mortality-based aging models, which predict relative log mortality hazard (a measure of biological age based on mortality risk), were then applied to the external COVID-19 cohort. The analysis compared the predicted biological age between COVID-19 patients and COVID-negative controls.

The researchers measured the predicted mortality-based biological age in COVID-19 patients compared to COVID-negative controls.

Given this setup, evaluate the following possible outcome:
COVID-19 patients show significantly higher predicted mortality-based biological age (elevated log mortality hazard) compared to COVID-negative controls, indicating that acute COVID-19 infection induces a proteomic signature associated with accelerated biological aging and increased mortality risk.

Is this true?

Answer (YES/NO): NO